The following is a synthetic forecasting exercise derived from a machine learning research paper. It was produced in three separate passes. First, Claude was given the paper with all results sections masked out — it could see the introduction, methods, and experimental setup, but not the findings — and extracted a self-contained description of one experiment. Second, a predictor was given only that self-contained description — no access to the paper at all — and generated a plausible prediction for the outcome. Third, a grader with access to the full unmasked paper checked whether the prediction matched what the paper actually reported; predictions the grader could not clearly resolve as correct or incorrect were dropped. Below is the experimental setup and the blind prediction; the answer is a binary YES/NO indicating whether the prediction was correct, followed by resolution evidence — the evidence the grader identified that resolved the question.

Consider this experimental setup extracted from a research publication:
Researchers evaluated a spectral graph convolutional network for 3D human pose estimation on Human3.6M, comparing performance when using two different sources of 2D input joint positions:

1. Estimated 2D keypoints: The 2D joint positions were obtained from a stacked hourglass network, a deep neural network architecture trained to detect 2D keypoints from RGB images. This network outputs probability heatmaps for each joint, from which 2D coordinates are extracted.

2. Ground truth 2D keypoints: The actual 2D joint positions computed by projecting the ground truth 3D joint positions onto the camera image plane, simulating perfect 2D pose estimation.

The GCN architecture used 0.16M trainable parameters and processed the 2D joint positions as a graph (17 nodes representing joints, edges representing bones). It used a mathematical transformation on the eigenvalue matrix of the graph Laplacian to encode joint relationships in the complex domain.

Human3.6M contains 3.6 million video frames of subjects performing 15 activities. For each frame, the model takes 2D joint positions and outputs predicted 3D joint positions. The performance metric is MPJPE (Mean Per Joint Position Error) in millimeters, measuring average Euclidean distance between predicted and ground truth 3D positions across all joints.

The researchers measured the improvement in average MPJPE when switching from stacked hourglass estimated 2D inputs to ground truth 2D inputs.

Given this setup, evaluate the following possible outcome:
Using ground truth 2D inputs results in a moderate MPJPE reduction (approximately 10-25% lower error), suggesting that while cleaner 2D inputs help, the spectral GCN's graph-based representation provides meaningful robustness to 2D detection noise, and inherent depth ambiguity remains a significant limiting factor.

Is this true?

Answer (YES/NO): NO